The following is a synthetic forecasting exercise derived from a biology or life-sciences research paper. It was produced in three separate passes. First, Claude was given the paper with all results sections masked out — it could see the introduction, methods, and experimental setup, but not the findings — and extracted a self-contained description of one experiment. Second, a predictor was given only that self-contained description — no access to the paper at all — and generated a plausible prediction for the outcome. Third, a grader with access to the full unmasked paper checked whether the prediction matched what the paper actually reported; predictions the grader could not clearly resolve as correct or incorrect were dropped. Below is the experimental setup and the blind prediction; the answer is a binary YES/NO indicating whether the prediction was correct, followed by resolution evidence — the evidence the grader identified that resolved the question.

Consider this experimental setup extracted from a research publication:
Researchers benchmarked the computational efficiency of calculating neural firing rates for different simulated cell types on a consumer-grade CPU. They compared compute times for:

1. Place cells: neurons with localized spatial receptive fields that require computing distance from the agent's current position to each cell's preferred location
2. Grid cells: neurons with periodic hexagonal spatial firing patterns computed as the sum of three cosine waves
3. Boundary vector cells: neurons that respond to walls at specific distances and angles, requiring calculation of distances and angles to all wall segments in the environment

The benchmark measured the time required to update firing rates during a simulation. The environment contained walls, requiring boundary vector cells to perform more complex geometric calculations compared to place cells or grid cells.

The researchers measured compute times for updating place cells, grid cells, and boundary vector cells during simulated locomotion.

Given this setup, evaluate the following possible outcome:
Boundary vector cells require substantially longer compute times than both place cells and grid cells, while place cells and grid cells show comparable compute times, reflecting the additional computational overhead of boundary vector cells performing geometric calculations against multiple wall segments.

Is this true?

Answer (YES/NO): YES